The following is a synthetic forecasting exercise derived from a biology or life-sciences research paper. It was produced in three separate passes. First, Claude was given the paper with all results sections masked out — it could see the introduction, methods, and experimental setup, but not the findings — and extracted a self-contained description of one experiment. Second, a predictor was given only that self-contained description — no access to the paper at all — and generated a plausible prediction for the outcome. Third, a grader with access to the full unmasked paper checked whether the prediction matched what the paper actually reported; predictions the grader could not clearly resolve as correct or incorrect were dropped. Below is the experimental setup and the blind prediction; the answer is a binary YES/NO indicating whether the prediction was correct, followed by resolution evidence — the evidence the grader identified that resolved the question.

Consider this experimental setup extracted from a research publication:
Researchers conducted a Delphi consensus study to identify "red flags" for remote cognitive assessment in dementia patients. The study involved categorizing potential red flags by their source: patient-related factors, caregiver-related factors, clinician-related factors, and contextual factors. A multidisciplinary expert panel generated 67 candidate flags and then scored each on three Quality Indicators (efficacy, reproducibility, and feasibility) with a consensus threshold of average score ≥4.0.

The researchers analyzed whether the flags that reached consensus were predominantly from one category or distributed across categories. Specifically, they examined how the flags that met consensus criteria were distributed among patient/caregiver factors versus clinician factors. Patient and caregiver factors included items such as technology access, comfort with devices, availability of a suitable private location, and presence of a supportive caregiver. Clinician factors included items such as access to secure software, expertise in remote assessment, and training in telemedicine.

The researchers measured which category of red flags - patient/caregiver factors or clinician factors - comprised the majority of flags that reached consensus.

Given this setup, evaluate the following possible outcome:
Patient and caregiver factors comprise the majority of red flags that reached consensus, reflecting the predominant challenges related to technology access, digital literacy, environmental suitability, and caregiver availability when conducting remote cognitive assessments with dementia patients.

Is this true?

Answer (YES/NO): YES